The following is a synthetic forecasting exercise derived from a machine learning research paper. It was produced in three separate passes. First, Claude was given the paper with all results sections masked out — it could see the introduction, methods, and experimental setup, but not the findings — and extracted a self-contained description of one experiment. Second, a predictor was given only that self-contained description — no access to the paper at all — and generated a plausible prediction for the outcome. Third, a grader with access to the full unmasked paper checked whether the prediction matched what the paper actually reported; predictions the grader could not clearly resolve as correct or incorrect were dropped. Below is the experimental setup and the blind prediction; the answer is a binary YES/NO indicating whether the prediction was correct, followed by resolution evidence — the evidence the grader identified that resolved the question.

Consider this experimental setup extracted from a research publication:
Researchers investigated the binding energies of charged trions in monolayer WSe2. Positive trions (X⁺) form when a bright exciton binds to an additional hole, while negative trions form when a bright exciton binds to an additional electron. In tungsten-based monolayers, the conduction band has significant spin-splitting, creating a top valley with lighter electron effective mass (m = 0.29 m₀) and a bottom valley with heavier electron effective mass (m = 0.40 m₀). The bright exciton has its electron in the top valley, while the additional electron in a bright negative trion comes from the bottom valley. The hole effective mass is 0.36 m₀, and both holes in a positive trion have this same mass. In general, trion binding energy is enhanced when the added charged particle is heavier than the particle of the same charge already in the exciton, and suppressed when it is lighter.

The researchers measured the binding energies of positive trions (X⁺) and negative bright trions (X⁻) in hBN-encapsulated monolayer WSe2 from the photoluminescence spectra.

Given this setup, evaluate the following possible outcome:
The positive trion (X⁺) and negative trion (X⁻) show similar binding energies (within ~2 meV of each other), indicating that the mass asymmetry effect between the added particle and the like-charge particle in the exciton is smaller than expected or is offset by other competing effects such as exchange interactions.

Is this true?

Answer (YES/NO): NO